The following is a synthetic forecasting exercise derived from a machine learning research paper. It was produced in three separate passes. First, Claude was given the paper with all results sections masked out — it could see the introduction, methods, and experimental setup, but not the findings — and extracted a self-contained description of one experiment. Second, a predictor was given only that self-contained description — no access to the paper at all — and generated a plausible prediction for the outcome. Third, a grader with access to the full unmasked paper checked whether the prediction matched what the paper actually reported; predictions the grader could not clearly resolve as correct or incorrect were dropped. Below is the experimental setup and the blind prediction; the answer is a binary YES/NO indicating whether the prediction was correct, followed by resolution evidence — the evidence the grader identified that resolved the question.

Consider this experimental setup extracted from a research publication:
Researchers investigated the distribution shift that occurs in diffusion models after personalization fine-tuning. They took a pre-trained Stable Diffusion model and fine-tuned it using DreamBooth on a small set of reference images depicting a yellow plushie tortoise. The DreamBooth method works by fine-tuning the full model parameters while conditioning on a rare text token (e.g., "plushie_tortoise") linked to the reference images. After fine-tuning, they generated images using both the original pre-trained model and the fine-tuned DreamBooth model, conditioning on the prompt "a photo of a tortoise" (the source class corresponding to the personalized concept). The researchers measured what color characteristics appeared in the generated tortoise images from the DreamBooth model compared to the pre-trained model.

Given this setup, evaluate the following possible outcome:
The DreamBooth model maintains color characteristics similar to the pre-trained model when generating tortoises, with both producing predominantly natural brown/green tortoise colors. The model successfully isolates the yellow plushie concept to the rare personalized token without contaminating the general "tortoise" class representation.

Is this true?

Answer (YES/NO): NO